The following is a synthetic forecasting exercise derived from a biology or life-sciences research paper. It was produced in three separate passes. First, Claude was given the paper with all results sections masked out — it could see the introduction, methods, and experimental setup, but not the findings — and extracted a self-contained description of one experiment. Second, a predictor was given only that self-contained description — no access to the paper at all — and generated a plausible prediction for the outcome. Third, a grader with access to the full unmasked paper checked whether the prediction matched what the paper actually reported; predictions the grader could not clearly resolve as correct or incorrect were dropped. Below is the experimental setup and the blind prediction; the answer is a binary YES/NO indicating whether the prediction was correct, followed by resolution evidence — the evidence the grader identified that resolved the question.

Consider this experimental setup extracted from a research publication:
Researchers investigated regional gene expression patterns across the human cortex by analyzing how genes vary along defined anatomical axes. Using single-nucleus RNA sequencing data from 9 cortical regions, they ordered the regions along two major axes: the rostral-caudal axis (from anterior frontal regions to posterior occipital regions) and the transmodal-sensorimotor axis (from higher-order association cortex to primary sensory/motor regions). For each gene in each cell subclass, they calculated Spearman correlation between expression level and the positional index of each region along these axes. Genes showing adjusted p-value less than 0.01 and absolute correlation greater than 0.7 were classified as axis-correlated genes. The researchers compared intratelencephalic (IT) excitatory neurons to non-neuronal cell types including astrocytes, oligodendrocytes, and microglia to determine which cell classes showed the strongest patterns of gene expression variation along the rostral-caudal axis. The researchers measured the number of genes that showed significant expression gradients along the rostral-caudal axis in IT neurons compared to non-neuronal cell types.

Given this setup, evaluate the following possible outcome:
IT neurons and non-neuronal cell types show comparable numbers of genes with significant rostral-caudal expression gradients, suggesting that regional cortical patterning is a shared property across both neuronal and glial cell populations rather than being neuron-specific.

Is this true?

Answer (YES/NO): NO